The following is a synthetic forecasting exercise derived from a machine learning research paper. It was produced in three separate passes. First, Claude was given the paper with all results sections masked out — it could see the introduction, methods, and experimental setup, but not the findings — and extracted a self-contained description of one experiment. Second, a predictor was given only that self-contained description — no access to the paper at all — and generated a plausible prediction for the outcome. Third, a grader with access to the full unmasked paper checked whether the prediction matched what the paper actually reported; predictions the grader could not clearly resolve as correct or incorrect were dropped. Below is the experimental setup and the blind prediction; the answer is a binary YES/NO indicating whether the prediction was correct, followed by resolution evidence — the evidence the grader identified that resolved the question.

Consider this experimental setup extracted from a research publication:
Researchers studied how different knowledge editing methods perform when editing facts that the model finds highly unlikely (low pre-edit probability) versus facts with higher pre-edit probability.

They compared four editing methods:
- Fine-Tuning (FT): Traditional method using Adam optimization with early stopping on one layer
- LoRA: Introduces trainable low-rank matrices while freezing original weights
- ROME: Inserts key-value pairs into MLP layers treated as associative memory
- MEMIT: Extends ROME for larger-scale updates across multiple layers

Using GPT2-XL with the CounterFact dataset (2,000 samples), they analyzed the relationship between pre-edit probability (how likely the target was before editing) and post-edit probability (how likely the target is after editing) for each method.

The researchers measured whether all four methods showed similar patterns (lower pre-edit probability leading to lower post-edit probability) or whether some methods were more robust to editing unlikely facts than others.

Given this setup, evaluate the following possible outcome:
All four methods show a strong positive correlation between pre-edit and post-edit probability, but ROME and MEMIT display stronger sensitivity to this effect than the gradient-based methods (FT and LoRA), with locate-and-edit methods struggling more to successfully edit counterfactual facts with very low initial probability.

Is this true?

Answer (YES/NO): NO